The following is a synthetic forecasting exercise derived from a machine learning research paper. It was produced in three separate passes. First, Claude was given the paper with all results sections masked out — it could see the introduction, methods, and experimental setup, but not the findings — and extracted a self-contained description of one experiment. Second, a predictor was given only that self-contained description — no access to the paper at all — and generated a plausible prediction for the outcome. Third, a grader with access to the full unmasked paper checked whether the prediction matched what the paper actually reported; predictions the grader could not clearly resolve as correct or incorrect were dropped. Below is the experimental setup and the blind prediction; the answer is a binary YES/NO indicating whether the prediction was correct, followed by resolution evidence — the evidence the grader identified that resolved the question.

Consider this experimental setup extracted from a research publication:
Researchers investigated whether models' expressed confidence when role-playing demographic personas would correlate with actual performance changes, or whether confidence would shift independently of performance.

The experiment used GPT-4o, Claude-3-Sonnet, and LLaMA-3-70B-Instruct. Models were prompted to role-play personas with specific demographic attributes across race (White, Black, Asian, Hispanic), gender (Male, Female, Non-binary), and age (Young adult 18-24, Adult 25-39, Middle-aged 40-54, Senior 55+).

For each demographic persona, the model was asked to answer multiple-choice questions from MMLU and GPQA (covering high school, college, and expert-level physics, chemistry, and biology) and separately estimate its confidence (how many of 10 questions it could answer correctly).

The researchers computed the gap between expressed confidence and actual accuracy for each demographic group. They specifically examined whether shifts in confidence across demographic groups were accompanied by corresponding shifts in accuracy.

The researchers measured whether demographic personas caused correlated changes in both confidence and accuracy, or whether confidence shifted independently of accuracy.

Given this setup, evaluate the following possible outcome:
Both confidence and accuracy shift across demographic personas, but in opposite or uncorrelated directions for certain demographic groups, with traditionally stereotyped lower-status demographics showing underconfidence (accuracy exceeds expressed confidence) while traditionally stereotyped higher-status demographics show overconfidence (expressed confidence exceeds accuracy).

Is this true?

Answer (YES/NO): NO